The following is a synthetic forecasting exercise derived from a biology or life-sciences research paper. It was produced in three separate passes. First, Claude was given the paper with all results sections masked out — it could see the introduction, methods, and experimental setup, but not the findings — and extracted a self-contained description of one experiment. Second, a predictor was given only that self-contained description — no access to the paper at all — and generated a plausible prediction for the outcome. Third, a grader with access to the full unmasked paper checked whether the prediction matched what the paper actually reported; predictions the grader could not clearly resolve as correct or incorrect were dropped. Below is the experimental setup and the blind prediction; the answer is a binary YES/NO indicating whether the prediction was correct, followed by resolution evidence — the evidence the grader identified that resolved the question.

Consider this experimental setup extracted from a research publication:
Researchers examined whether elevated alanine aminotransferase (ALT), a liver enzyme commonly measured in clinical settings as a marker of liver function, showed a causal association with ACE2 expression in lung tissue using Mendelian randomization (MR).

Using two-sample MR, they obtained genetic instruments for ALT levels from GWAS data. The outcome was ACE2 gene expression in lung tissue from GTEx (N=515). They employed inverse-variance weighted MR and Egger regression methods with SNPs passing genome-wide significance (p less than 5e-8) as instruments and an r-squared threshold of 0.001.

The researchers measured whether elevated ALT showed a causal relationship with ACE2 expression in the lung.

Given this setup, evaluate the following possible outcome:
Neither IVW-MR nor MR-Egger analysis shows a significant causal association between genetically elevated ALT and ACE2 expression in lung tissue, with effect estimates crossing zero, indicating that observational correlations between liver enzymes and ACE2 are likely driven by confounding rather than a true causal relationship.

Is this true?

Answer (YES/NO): NO